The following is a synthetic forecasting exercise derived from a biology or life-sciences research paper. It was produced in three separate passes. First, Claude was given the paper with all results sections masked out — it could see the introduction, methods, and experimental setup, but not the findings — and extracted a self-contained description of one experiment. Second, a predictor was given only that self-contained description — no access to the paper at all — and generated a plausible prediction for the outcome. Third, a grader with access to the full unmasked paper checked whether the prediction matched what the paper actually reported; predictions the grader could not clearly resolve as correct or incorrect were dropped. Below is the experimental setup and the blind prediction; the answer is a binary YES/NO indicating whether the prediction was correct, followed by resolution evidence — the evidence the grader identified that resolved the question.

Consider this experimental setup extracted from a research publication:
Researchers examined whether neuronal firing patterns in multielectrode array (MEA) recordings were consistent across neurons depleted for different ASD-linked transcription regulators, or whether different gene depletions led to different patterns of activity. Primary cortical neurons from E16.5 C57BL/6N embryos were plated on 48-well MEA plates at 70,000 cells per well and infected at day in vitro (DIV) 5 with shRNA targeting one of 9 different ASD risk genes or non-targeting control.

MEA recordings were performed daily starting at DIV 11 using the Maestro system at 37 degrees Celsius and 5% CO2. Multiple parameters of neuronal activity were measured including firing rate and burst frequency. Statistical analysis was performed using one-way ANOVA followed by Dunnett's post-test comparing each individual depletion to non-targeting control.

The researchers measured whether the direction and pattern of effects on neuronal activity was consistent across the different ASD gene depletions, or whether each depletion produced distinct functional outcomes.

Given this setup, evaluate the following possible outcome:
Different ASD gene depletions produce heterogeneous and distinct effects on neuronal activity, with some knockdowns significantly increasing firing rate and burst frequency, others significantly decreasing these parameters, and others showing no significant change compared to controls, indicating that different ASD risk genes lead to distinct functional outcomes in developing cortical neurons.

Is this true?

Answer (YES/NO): NO